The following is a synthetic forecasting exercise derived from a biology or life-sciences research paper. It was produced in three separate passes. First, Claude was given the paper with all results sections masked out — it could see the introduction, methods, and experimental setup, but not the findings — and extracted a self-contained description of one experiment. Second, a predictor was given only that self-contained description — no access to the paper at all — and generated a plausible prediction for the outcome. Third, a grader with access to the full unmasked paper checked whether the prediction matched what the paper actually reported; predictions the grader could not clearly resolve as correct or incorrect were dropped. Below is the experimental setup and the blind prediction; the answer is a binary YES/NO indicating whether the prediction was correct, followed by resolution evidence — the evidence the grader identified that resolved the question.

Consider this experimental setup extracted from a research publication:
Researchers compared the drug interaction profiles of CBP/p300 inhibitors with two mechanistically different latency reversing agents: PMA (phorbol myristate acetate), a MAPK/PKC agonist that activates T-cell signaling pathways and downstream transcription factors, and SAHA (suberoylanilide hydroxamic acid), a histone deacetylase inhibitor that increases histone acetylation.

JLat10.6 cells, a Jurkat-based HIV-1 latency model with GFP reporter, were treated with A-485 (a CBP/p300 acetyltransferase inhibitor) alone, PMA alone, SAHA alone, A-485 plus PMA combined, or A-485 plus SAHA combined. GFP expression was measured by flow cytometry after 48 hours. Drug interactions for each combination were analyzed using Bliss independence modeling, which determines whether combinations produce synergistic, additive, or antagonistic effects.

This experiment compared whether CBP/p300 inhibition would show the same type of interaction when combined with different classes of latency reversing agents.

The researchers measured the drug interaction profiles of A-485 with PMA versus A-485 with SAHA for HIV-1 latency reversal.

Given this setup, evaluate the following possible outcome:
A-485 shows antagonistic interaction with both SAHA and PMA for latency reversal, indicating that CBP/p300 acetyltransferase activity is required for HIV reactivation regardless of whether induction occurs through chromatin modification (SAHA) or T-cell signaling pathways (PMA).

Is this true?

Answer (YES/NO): NO